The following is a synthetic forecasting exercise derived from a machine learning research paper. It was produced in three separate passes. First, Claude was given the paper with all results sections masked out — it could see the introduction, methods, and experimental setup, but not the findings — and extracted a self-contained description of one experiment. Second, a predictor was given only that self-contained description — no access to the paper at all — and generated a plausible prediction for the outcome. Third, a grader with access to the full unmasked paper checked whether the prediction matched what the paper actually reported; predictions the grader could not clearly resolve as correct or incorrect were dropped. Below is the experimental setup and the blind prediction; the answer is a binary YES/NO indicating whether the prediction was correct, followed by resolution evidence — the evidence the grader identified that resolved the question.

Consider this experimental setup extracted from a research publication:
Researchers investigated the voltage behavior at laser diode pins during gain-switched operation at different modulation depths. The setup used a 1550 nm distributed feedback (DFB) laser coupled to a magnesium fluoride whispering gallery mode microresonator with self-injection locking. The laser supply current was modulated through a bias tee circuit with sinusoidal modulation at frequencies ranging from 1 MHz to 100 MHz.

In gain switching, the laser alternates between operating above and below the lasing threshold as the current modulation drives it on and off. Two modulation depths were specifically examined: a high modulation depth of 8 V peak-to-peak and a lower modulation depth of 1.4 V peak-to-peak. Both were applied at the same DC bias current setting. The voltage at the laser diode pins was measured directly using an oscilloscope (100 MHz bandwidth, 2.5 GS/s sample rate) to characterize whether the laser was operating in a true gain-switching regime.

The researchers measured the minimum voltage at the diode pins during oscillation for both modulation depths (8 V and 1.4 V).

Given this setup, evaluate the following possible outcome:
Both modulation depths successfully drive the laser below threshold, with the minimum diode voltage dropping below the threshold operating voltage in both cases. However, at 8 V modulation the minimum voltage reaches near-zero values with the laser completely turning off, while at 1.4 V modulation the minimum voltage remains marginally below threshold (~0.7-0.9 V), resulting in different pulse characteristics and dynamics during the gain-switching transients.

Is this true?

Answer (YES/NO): YES